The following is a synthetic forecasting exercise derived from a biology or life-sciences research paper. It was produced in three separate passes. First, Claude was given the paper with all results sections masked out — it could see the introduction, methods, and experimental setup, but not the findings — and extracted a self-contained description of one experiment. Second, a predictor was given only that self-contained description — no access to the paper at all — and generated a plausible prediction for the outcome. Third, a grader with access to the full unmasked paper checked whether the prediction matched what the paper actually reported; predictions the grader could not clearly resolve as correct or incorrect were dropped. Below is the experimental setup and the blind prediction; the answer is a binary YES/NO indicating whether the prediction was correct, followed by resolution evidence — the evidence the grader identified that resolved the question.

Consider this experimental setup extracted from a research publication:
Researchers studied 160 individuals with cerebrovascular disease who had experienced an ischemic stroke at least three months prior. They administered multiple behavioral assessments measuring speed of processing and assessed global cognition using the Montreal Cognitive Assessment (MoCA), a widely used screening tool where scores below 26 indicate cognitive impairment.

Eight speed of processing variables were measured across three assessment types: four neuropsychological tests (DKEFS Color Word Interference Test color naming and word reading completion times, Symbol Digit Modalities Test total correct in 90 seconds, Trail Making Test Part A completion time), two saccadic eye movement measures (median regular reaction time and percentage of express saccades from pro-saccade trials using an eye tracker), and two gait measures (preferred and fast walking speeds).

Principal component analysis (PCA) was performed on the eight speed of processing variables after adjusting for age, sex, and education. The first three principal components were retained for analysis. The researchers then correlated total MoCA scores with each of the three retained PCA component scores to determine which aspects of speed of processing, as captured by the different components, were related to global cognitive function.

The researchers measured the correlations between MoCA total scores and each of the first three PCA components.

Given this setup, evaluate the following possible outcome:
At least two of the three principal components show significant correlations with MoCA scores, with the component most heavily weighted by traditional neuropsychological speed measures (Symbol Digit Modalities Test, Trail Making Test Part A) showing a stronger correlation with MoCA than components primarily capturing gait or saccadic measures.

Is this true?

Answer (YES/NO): NO